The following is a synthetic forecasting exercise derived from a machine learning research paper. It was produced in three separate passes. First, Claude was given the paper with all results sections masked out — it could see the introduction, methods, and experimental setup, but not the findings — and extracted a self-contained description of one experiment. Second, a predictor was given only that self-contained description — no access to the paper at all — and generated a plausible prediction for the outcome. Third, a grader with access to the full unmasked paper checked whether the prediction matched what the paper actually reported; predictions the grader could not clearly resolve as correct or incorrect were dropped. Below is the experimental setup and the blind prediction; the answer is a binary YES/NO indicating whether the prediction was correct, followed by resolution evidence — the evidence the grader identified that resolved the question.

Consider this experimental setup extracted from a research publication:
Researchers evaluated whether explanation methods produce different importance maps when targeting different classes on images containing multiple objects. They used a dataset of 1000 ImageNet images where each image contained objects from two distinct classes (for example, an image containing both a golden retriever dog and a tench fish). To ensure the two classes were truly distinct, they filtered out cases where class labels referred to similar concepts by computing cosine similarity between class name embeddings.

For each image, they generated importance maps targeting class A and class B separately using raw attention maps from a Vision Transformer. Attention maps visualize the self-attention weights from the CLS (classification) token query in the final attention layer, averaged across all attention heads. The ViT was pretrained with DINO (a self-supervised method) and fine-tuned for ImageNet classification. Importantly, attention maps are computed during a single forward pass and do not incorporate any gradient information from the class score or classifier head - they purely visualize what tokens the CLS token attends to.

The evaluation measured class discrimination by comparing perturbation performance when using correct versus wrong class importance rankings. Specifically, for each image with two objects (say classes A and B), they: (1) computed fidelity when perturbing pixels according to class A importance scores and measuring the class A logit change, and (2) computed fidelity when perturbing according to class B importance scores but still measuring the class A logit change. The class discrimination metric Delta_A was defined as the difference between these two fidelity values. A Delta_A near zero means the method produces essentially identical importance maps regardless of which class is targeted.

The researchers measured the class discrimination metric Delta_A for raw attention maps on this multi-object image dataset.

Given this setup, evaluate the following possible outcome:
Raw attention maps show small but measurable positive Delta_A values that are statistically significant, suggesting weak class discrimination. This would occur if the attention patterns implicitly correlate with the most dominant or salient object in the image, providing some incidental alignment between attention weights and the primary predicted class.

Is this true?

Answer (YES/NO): NO